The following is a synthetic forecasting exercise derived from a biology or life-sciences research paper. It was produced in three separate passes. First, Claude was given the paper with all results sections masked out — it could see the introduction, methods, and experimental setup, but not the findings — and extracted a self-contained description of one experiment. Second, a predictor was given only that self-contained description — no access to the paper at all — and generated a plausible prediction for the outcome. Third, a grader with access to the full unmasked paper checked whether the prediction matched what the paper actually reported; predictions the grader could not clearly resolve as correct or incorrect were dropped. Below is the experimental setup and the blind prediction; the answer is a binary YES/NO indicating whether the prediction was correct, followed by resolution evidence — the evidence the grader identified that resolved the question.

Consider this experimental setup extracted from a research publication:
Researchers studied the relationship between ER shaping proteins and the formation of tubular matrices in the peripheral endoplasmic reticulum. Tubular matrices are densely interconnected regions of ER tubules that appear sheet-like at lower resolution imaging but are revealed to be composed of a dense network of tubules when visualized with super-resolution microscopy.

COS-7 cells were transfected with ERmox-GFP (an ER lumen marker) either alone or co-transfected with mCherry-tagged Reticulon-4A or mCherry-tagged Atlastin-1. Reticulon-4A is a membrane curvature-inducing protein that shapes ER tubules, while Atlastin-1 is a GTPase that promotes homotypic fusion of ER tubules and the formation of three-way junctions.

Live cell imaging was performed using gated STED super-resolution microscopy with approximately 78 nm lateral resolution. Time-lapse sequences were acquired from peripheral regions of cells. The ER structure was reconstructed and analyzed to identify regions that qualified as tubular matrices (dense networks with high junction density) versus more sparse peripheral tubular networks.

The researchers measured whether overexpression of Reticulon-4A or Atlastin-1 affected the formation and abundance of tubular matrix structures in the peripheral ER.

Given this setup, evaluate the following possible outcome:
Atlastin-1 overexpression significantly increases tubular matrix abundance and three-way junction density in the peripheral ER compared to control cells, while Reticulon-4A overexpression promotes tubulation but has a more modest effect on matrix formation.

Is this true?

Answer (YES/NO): NO